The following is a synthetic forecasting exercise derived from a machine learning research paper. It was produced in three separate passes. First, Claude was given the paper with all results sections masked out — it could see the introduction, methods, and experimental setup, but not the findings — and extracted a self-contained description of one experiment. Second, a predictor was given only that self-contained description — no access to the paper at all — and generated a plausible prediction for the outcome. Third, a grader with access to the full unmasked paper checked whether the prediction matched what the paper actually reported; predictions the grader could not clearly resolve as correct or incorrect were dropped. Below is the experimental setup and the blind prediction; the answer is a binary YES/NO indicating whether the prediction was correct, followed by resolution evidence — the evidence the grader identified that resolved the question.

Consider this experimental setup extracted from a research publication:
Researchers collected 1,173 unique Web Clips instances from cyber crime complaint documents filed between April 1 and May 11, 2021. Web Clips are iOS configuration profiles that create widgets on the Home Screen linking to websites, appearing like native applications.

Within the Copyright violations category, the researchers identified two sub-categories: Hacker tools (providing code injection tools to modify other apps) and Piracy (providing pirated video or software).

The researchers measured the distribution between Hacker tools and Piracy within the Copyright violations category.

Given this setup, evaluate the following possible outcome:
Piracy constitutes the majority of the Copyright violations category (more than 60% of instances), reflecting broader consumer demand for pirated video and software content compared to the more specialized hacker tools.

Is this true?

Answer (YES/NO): YES